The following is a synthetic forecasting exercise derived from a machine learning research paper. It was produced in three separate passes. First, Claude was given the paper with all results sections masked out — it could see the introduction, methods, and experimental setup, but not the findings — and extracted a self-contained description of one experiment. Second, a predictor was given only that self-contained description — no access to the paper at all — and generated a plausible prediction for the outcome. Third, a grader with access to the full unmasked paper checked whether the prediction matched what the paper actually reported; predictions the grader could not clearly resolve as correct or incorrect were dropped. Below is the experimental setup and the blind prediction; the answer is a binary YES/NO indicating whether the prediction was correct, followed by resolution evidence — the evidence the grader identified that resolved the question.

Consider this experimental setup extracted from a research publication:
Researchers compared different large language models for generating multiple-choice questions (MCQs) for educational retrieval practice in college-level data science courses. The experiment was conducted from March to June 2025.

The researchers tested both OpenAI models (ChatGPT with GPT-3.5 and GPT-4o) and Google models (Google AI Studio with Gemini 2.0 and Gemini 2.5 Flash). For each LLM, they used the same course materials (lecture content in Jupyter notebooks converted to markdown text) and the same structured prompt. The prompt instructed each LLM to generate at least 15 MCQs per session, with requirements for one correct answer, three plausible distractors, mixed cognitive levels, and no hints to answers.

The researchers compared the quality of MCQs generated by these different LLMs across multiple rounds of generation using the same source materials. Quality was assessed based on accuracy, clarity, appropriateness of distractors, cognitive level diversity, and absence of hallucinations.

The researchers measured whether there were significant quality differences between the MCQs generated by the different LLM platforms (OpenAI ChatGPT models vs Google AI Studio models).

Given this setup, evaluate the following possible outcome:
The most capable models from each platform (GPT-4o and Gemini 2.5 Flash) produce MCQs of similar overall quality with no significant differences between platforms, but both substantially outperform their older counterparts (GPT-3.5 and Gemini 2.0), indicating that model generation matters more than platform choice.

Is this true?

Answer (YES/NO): NO